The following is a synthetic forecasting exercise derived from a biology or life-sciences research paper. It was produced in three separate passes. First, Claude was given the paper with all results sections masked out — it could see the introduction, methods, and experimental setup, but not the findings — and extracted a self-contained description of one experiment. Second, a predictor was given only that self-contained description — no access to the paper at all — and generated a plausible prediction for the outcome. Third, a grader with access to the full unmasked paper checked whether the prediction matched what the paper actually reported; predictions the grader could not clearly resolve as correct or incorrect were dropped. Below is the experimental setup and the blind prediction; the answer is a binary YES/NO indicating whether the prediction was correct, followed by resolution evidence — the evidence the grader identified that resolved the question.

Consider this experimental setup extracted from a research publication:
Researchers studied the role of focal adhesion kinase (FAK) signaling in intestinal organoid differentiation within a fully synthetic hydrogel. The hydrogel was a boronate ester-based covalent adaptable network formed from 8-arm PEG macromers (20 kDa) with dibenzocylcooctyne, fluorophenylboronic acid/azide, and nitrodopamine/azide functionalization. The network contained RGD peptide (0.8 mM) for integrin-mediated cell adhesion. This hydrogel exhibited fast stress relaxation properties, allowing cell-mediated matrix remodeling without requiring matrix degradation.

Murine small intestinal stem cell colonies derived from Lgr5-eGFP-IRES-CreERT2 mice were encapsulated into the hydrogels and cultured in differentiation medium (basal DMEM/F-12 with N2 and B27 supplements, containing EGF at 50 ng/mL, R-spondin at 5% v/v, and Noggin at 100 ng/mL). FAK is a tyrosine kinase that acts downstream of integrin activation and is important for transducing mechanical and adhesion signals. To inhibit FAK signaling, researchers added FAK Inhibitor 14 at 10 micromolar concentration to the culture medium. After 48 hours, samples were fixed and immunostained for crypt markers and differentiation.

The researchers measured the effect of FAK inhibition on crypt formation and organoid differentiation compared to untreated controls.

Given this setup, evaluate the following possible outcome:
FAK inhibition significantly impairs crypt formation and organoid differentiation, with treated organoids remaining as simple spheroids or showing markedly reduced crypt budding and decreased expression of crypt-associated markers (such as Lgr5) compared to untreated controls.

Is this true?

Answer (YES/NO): NO